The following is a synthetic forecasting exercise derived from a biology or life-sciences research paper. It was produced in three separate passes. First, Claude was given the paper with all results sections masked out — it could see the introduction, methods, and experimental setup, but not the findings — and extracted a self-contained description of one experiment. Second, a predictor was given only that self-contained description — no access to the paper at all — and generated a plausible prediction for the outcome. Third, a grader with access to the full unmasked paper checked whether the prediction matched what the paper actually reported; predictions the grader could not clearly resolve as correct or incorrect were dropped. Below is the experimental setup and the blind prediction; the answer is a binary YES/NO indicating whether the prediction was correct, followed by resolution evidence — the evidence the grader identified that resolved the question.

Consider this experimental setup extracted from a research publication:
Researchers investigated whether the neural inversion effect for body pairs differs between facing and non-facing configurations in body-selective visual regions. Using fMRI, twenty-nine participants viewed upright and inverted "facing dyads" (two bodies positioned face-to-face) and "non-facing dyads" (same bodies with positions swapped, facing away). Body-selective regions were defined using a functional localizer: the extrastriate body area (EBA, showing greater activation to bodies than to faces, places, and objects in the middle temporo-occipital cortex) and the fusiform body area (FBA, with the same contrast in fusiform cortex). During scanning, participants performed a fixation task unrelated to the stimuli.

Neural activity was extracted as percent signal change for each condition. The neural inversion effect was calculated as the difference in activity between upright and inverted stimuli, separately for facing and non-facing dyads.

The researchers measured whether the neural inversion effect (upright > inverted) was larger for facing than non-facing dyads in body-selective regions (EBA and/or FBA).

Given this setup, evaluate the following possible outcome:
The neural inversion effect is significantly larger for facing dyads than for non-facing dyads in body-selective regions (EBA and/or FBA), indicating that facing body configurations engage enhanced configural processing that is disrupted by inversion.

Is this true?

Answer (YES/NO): NO